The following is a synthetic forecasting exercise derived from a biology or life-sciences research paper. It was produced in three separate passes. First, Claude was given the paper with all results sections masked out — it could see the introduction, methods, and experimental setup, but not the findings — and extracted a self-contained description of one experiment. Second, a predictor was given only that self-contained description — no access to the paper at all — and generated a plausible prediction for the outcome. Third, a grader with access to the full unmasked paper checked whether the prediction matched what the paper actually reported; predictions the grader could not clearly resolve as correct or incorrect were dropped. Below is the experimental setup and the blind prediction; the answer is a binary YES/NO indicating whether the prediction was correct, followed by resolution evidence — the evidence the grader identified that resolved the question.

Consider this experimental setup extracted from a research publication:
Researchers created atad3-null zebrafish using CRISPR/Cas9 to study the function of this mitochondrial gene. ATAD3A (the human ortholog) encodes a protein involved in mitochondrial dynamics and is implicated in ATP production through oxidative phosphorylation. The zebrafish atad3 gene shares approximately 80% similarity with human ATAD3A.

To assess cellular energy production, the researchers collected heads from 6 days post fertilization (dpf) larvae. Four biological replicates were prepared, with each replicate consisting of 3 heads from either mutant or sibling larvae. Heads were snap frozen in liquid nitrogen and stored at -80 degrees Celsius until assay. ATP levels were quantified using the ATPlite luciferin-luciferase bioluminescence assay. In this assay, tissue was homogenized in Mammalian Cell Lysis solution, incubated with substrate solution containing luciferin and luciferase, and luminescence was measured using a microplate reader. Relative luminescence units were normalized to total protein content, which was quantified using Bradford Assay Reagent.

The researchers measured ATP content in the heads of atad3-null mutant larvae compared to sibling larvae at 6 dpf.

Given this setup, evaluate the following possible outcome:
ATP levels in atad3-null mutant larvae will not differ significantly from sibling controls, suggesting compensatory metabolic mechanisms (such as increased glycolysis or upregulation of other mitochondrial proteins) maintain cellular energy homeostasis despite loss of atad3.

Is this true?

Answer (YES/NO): NO